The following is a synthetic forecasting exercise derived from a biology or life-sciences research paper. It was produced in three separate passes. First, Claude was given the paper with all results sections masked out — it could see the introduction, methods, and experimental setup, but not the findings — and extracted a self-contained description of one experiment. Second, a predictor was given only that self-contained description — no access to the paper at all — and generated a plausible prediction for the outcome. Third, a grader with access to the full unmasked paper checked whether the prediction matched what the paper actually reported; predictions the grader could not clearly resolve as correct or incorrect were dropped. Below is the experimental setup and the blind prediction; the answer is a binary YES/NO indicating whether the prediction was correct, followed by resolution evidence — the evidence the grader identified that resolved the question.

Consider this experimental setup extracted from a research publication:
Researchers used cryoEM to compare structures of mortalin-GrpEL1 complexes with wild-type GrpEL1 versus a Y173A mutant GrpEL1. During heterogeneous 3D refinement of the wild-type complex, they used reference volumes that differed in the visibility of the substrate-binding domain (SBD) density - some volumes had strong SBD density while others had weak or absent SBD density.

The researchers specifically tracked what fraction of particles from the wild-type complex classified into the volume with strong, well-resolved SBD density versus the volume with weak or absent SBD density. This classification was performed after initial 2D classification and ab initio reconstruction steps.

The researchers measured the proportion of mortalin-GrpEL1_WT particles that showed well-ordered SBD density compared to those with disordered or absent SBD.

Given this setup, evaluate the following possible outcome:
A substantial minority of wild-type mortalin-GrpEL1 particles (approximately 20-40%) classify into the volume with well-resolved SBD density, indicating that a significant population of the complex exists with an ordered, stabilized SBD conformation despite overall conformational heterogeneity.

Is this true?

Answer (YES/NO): NO